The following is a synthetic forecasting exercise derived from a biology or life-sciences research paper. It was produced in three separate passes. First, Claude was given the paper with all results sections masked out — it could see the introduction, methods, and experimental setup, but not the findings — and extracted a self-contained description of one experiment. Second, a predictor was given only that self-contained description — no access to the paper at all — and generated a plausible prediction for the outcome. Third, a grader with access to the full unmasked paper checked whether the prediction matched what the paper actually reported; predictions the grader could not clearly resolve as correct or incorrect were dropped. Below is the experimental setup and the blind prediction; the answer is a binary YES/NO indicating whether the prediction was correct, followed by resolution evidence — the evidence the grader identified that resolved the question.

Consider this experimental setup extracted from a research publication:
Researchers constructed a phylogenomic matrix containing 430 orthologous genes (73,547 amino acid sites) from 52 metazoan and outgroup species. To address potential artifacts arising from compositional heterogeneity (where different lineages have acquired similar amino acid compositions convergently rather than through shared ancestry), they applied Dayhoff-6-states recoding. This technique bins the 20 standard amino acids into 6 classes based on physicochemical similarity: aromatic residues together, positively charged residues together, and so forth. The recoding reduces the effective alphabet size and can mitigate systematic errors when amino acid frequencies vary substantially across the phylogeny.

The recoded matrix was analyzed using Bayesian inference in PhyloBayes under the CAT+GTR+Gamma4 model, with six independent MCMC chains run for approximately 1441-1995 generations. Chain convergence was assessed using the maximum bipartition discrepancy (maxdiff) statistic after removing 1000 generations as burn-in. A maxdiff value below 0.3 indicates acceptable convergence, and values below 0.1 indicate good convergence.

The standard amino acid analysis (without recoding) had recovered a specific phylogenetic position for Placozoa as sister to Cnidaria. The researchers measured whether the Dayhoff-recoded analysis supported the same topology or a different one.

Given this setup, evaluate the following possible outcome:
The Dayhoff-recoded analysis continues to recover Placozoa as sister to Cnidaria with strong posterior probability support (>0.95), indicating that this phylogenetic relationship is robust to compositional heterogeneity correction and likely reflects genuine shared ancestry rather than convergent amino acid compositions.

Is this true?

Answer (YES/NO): YES